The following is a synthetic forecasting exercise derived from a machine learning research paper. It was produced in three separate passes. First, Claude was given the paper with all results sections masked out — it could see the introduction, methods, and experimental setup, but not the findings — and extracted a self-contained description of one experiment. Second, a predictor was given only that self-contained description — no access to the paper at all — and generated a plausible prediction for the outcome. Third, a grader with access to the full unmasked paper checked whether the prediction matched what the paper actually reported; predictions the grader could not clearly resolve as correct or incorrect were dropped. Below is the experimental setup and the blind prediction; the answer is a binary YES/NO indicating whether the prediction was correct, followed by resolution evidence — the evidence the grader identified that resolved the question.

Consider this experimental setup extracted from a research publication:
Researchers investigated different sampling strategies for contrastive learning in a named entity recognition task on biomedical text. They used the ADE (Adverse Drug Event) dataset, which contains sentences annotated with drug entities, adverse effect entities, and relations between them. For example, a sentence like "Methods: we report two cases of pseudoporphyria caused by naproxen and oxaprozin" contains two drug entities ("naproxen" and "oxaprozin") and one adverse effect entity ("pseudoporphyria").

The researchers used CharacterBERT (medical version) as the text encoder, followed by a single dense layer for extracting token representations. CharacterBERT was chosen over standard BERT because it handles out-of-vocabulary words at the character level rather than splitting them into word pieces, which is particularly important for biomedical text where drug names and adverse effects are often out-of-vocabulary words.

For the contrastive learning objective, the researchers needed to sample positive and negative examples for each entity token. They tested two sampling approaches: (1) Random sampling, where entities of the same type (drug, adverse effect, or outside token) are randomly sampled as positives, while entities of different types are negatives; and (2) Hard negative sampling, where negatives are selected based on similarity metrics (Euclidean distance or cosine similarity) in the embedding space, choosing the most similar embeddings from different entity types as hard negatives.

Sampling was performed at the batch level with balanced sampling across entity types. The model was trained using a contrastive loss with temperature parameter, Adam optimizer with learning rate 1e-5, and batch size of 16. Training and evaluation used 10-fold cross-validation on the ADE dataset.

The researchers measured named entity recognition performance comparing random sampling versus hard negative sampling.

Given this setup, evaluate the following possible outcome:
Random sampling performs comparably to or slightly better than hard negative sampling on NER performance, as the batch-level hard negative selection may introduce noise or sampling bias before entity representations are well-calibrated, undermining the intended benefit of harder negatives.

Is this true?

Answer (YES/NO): YES